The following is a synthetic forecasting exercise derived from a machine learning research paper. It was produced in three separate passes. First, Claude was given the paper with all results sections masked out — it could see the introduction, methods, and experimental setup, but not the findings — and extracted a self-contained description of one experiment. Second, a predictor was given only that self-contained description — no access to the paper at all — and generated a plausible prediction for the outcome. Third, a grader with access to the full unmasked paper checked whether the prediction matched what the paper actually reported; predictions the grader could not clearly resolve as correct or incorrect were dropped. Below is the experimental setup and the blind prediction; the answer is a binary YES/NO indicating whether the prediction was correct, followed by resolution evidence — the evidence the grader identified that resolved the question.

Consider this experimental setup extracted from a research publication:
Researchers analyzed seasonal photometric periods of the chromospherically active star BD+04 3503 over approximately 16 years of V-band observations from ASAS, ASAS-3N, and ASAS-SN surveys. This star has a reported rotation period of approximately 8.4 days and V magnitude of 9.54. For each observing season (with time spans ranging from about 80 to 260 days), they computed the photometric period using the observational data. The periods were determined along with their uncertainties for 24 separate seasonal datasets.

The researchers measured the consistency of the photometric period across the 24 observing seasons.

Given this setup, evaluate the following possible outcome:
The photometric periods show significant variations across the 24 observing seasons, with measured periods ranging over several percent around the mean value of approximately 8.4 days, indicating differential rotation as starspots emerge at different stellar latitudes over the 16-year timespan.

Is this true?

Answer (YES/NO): YES